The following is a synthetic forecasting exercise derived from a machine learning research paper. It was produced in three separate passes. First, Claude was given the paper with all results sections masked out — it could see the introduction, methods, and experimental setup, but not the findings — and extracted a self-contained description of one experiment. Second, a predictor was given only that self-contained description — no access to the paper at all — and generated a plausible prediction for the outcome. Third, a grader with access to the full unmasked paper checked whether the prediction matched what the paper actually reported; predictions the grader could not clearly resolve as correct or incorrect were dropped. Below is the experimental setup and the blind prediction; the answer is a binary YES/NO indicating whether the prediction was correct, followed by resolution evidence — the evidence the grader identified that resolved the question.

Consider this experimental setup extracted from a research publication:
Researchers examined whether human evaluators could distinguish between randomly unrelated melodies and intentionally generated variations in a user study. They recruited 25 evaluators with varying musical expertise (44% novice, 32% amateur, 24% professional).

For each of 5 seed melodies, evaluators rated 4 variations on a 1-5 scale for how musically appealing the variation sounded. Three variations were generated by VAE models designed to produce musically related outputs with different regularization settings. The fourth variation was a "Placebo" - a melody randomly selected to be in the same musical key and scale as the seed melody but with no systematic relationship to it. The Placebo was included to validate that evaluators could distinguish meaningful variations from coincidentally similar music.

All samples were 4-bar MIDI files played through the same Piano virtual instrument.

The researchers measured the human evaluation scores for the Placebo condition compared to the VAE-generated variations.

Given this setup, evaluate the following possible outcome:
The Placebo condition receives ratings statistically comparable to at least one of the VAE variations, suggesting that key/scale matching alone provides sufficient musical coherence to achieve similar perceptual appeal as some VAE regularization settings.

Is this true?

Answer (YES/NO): NO